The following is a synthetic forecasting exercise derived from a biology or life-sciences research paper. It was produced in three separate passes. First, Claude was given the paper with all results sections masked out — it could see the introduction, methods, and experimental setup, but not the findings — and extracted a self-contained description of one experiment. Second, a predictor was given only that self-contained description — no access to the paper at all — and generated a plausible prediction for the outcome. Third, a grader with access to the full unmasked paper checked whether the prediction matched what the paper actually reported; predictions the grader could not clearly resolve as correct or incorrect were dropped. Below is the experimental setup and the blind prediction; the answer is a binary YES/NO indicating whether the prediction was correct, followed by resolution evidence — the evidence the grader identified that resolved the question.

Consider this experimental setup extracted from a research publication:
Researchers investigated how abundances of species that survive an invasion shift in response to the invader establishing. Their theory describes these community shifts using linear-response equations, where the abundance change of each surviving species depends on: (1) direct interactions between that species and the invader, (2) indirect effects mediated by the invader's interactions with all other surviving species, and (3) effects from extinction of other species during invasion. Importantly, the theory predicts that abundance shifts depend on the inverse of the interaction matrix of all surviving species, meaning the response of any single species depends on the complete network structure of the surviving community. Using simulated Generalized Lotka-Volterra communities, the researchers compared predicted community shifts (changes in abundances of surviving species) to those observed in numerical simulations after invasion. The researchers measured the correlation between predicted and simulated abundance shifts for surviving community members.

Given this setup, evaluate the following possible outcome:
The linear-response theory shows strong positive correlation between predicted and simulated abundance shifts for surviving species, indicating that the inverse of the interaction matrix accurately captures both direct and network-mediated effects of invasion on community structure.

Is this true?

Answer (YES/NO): YES